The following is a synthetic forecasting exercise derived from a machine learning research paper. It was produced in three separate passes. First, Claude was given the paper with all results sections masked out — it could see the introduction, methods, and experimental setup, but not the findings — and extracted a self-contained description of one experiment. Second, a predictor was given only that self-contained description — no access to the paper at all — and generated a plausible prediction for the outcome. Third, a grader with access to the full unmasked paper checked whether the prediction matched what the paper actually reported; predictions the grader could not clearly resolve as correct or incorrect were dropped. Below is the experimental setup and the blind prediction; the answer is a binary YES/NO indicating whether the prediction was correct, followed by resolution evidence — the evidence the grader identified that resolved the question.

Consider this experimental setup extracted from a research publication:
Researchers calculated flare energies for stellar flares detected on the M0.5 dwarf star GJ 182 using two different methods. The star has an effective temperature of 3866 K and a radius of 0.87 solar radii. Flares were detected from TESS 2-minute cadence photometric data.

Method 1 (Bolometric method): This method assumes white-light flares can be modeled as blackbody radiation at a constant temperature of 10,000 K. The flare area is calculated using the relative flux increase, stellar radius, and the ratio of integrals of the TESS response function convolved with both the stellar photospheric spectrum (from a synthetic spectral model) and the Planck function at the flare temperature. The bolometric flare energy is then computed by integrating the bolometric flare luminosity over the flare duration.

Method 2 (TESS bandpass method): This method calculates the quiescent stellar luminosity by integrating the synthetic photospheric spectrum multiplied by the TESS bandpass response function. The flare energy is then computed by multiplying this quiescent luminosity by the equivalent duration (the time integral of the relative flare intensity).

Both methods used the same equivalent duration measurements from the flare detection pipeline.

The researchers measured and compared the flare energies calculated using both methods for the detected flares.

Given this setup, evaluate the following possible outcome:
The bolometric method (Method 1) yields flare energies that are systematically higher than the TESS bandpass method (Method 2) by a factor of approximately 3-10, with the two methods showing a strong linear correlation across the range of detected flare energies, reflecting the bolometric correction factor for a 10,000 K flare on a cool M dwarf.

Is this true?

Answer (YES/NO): NO